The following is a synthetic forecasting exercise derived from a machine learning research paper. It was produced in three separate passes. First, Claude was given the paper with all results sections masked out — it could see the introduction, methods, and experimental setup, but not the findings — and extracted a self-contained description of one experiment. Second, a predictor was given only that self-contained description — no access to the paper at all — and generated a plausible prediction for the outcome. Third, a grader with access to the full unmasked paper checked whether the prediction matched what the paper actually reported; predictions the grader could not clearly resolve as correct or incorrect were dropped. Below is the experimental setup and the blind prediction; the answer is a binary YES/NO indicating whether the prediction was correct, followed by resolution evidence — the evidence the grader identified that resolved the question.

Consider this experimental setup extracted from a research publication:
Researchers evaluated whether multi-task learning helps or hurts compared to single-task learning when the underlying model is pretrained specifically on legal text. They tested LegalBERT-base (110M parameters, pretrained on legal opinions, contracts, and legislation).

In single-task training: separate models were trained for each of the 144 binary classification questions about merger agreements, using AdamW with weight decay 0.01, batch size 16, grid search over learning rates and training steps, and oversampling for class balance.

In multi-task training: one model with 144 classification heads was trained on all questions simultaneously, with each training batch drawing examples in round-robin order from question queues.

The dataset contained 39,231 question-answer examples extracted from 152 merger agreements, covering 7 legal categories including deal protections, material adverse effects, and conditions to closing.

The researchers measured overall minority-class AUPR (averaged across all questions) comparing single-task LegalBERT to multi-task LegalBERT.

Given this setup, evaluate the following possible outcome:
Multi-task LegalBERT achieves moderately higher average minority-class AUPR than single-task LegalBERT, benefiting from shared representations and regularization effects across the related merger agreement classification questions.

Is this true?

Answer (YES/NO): NO